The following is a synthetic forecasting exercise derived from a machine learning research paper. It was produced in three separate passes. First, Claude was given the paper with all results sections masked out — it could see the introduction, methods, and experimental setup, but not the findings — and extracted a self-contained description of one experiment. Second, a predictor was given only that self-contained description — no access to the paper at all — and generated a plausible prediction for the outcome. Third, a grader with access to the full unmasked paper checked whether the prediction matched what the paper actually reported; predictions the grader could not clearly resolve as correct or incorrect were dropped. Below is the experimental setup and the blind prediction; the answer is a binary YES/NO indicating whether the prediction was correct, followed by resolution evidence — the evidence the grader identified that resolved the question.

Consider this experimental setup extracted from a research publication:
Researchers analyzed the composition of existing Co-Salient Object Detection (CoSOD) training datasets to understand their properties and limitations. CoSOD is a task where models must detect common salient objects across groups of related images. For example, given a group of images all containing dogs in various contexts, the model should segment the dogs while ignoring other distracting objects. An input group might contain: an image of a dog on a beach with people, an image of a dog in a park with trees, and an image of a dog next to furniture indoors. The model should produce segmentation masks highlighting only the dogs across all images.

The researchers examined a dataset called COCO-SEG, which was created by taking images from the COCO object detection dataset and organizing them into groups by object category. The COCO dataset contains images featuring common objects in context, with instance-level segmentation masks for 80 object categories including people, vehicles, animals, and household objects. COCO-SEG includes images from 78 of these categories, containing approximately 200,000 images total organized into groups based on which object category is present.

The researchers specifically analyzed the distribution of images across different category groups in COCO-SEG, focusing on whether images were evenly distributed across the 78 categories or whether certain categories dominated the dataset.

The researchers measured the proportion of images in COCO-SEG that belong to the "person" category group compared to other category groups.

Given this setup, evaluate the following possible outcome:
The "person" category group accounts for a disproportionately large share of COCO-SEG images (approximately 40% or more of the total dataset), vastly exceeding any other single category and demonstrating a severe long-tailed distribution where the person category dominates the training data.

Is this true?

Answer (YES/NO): YES